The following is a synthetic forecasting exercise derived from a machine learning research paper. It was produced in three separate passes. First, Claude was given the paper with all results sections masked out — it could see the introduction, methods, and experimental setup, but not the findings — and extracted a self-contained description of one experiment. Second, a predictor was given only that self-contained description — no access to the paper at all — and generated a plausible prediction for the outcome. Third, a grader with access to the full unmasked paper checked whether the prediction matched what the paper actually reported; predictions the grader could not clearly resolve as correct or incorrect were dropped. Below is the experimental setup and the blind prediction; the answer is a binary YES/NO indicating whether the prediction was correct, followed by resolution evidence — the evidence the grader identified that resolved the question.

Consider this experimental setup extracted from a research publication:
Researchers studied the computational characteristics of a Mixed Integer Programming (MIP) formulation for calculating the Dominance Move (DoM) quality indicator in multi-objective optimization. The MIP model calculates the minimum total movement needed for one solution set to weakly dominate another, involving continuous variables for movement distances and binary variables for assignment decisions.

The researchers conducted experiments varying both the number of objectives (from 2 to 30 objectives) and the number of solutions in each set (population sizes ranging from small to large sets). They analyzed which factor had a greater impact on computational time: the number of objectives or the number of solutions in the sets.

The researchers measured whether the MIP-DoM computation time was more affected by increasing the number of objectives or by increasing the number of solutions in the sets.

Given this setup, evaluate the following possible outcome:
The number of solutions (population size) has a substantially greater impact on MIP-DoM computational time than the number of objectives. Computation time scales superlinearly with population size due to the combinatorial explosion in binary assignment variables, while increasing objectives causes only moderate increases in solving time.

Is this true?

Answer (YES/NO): YES